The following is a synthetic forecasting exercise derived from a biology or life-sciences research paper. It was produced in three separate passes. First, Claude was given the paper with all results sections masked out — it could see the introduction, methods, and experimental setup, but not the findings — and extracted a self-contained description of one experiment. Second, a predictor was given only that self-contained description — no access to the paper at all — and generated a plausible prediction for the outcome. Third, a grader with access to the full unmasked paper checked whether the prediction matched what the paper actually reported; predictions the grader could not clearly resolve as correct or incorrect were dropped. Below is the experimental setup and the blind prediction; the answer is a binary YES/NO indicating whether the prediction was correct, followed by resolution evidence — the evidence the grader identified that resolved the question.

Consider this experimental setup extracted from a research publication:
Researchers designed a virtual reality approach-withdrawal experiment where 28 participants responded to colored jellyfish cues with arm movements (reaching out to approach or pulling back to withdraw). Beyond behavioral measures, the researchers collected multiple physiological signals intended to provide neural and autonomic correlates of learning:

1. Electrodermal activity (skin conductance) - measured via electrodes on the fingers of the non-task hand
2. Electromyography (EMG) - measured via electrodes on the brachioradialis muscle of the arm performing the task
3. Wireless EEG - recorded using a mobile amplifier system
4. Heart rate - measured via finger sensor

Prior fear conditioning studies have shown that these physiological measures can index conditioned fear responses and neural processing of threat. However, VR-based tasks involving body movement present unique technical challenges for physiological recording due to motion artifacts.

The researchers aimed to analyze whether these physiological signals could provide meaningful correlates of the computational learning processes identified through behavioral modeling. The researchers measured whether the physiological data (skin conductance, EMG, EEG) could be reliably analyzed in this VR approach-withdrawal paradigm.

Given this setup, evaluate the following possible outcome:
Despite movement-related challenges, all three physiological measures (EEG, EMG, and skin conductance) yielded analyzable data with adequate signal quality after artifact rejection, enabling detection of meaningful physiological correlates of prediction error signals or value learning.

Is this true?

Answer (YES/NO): NO